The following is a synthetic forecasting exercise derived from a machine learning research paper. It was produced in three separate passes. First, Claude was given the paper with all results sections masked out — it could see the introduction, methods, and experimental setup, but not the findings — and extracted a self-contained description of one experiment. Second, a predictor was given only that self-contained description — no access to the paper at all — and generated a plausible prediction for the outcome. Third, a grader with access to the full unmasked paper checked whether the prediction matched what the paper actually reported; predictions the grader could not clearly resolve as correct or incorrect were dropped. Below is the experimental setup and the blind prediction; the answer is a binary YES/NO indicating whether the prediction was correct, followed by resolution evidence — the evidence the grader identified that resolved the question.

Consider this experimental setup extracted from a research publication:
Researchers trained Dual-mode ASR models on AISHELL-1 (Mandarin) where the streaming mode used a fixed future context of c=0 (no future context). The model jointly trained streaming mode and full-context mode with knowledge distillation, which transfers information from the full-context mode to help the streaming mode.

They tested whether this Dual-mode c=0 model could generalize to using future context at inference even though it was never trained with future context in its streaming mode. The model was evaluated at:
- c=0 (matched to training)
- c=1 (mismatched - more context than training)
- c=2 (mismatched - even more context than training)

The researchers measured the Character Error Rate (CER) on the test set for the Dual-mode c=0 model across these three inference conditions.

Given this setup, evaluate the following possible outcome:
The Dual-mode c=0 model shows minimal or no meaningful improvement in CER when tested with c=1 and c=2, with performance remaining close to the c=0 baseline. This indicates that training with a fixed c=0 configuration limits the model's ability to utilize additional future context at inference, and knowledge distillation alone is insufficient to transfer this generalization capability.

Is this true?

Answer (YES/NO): NO